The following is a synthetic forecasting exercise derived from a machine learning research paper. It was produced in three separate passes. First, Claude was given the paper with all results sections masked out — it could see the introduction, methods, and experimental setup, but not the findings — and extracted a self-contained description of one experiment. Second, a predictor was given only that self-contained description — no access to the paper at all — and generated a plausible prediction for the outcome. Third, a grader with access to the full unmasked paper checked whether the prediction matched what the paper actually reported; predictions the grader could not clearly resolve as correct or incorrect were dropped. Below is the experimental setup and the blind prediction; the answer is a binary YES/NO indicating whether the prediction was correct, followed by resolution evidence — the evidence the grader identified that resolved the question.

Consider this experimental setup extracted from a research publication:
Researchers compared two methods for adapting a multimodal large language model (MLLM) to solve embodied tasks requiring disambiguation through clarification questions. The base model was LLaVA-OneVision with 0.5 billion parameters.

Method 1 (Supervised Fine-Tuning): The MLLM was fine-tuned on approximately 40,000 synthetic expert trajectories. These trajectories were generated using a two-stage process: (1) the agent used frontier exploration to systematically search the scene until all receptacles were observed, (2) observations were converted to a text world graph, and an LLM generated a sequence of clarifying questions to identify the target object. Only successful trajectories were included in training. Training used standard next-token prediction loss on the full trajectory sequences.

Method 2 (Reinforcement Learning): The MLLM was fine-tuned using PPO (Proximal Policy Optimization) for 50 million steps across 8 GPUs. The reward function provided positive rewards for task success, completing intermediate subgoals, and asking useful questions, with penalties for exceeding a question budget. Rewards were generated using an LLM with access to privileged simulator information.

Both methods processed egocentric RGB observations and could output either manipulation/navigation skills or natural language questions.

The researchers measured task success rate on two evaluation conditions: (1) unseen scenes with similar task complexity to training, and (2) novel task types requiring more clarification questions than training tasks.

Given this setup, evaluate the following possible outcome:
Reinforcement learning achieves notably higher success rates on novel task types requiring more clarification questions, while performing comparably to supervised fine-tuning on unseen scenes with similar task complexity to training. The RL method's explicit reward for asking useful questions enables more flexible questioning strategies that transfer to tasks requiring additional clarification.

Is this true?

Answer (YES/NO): NO